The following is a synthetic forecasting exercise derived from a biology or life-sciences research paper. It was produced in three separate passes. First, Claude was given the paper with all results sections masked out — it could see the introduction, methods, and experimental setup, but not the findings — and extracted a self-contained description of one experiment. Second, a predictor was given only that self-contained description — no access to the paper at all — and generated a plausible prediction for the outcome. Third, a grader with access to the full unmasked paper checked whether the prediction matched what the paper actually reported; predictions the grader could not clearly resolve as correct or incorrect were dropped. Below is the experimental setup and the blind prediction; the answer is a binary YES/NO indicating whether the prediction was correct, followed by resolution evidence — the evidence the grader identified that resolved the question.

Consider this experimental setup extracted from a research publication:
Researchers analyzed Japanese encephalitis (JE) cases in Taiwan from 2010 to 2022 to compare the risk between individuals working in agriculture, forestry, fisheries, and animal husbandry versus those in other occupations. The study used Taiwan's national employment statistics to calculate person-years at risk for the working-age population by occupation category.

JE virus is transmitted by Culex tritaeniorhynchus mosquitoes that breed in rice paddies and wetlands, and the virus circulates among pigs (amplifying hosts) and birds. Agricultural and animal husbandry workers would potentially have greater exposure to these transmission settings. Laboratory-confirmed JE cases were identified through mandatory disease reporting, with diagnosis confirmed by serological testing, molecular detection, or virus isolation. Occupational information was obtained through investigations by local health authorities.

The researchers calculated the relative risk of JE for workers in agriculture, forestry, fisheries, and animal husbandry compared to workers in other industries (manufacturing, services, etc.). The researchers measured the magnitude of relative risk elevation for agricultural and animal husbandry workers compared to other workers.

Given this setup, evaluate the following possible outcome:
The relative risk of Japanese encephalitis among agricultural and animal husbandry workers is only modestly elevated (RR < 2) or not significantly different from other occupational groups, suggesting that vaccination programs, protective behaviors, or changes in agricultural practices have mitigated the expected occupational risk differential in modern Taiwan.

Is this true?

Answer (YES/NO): NO